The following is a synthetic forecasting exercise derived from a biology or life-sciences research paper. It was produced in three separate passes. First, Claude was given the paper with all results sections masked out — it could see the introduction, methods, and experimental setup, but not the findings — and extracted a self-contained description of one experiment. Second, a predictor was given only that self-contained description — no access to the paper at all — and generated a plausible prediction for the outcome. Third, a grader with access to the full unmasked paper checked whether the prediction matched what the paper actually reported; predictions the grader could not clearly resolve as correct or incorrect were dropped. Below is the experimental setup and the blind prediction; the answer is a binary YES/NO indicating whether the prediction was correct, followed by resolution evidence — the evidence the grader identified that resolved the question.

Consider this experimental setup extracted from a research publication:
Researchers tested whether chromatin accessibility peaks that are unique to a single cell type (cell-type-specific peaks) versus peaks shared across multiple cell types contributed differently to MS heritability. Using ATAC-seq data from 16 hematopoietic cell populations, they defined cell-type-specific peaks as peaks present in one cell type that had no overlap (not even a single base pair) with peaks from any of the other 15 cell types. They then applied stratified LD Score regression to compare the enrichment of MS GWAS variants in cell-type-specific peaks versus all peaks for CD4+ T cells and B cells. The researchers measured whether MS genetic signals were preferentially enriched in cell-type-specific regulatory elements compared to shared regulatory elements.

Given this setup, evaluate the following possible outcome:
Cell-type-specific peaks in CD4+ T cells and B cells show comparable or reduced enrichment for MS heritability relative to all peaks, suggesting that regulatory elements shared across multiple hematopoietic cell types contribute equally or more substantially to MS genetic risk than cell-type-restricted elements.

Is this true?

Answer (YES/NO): YES